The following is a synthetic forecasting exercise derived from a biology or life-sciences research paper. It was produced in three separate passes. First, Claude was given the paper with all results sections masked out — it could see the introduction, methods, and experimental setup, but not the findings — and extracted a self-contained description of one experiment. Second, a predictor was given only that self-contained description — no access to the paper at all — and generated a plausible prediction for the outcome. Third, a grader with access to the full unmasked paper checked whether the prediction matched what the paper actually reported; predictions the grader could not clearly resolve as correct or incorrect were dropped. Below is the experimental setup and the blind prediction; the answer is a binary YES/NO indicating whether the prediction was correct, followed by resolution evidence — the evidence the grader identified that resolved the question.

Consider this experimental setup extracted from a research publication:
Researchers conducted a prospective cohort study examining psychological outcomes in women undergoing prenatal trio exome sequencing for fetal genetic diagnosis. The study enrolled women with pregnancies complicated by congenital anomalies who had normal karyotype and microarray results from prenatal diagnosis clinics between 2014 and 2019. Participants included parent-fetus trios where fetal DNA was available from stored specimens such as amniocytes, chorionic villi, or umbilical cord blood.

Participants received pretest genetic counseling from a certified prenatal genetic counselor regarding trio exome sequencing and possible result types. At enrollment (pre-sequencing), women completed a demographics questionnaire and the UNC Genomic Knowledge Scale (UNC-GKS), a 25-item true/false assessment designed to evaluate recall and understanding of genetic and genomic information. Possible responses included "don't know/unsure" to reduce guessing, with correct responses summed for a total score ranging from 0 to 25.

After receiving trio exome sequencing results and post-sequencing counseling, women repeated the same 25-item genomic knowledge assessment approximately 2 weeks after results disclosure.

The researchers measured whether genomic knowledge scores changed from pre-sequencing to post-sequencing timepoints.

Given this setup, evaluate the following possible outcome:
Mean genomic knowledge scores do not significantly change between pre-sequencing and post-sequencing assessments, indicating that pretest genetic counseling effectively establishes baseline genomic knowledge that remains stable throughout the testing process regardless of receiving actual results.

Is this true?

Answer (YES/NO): YES